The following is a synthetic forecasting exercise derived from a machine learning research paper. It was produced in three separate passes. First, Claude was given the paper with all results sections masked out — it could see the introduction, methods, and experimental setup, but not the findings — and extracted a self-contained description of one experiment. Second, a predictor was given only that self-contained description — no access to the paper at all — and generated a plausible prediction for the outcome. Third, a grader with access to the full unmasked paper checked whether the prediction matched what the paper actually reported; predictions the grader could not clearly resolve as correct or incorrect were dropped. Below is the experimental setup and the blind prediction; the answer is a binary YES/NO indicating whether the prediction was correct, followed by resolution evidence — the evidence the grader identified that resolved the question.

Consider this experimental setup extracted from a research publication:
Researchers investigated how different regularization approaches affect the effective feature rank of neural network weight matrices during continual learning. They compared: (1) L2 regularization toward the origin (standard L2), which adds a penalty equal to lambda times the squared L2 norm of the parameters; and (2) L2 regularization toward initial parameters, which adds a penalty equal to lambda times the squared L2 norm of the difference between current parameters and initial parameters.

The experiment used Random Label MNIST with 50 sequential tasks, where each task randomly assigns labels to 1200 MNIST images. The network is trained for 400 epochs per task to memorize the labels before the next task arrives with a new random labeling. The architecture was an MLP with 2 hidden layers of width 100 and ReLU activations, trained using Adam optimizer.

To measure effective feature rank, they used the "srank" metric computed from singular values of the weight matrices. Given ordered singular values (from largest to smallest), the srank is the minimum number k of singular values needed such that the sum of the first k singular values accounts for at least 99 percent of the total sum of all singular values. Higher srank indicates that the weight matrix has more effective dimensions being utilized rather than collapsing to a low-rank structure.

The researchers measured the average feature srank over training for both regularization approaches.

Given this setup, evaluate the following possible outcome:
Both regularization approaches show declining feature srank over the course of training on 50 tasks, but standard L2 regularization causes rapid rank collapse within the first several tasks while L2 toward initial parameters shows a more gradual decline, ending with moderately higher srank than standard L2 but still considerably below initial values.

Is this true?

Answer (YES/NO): NO